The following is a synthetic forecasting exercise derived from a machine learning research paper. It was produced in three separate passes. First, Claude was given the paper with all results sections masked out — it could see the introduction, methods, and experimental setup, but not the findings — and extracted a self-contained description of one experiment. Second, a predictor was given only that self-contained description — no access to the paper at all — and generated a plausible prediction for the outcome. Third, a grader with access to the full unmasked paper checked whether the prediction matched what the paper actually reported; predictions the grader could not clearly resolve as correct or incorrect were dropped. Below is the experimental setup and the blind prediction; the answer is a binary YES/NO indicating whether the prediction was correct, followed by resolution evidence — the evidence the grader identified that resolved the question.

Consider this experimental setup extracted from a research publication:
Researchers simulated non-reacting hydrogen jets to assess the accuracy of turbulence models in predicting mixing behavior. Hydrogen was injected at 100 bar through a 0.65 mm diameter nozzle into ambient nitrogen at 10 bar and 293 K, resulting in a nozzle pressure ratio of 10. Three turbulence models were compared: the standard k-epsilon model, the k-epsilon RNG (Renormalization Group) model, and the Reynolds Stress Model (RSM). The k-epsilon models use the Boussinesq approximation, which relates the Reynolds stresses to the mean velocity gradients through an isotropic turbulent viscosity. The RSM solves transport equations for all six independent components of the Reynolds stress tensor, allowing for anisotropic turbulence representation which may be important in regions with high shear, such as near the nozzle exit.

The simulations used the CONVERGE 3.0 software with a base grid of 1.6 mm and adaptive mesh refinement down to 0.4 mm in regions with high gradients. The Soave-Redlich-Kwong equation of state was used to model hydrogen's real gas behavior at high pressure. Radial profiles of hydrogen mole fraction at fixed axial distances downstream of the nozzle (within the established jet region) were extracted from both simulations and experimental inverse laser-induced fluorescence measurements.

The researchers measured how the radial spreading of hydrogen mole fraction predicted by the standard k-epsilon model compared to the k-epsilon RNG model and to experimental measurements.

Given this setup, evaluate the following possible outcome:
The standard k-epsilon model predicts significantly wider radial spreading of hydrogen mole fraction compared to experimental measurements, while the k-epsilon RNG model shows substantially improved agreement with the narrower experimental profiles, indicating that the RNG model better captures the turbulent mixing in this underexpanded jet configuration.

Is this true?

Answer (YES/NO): NO